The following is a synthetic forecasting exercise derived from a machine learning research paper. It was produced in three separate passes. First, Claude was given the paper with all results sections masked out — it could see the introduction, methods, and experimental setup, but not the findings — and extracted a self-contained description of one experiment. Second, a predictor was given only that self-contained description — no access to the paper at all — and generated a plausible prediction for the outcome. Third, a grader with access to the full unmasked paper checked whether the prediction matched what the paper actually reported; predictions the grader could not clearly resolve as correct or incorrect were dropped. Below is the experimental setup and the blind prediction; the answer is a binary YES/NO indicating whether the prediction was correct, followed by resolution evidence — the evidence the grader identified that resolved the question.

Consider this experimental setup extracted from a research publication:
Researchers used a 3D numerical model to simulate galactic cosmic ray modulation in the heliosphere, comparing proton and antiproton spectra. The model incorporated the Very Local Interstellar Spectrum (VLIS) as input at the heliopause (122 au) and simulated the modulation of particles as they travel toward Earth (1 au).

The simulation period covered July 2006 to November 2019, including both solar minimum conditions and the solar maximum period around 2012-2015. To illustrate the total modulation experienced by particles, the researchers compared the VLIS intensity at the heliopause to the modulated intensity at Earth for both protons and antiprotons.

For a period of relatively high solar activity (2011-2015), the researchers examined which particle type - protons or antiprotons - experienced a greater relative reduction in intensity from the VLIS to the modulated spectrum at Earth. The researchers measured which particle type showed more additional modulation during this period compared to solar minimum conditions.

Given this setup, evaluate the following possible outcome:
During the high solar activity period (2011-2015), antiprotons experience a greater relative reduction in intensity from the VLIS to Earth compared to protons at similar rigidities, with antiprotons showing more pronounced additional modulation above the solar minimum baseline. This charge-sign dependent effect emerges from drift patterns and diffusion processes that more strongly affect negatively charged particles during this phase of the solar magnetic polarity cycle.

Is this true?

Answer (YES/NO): NO